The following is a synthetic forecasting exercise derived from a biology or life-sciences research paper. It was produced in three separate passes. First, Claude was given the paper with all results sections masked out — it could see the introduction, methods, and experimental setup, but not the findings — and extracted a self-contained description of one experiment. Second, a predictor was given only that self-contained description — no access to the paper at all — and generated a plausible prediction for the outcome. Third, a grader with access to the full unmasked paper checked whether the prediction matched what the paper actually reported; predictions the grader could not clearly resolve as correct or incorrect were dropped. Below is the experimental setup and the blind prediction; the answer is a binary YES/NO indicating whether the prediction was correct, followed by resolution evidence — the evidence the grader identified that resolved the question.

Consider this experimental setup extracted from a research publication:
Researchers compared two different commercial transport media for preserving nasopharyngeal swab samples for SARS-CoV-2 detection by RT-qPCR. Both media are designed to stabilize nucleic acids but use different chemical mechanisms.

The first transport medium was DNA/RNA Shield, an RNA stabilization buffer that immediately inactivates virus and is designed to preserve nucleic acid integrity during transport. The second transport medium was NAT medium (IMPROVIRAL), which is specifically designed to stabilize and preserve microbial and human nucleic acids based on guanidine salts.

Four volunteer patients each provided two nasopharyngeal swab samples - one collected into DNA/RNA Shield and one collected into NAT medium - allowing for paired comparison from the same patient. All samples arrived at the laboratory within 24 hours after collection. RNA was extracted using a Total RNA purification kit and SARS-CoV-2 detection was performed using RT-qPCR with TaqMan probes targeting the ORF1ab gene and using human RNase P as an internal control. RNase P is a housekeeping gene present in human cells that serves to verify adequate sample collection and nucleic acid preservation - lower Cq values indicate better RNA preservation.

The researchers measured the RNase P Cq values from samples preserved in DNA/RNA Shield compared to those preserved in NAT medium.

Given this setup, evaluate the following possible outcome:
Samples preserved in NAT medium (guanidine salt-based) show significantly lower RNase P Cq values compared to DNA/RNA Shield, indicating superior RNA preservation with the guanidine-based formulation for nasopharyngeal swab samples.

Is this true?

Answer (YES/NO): NO